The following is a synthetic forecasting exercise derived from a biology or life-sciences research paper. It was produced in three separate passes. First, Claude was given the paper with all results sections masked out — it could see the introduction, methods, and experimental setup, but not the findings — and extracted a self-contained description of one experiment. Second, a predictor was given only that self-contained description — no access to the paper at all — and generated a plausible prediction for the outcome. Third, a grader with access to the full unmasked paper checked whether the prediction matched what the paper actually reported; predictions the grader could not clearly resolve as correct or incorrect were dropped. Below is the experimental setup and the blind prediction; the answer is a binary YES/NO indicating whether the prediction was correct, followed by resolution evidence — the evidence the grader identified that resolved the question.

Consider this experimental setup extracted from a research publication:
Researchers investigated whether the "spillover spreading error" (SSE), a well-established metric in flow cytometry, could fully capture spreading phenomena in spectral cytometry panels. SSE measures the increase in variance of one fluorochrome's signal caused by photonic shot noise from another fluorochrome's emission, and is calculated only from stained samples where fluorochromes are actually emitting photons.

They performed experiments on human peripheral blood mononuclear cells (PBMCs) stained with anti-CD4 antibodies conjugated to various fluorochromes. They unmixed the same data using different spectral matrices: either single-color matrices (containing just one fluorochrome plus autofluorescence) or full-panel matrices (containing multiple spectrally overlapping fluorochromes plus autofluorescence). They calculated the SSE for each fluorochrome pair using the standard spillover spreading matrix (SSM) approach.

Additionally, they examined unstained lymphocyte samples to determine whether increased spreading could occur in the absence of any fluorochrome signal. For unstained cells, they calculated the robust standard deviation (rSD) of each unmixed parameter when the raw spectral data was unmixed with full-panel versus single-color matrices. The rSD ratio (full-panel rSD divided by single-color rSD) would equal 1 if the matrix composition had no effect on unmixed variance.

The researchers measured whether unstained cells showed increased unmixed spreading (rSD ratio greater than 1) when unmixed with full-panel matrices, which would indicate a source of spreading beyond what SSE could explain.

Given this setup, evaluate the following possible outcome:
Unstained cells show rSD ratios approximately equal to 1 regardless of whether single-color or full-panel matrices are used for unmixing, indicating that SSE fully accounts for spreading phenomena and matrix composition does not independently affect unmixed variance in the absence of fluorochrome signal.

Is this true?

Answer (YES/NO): NO